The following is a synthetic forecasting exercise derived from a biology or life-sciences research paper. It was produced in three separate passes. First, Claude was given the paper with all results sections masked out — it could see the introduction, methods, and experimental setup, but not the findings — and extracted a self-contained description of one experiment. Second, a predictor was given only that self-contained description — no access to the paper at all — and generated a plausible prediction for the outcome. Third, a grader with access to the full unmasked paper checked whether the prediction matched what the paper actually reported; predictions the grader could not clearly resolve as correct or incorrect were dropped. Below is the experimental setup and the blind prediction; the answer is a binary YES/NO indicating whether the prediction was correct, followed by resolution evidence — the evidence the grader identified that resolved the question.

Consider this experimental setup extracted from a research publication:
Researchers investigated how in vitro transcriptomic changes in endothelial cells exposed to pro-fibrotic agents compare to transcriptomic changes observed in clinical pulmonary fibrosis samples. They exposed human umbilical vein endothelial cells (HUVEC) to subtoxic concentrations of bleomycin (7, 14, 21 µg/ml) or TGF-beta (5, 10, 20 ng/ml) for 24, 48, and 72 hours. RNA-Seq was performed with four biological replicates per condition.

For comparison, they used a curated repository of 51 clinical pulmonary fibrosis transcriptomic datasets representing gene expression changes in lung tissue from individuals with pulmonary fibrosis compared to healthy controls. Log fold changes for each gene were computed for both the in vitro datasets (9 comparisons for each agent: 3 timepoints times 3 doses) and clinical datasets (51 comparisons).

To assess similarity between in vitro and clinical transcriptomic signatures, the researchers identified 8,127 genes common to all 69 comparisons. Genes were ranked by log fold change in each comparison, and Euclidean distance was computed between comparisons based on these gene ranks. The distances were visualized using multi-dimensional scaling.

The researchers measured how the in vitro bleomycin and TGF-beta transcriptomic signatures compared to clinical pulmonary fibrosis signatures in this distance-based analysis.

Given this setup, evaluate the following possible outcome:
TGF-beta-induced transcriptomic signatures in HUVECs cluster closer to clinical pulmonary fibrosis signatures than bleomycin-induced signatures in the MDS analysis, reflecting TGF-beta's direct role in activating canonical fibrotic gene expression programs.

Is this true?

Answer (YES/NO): YES